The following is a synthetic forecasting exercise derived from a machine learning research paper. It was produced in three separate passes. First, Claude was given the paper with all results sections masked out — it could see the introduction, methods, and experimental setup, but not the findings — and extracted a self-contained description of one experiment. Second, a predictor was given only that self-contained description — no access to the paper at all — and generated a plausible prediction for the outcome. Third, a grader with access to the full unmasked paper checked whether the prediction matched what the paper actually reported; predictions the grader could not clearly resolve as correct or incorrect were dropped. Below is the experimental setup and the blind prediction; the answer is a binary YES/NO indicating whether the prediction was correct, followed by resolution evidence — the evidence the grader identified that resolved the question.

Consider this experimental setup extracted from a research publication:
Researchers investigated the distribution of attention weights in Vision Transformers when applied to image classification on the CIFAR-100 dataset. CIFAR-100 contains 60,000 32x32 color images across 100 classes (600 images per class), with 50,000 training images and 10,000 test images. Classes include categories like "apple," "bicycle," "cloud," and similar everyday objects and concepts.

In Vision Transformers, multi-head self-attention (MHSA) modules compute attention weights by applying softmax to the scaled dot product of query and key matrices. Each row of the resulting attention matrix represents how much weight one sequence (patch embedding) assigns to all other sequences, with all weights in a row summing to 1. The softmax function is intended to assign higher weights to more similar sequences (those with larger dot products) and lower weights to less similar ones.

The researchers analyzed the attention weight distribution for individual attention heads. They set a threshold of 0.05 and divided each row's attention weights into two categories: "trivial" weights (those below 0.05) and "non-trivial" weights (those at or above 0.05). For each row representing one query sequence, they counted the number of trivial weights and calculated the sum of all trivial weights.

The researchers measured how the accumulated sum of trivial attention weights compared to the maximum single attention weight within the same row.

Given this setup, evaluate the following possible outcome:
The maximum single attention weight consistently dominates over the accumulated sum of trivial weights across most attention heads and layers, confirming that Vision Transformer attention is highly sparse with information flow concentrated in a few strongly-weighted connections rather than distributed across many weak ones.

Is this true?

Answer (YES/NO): NO